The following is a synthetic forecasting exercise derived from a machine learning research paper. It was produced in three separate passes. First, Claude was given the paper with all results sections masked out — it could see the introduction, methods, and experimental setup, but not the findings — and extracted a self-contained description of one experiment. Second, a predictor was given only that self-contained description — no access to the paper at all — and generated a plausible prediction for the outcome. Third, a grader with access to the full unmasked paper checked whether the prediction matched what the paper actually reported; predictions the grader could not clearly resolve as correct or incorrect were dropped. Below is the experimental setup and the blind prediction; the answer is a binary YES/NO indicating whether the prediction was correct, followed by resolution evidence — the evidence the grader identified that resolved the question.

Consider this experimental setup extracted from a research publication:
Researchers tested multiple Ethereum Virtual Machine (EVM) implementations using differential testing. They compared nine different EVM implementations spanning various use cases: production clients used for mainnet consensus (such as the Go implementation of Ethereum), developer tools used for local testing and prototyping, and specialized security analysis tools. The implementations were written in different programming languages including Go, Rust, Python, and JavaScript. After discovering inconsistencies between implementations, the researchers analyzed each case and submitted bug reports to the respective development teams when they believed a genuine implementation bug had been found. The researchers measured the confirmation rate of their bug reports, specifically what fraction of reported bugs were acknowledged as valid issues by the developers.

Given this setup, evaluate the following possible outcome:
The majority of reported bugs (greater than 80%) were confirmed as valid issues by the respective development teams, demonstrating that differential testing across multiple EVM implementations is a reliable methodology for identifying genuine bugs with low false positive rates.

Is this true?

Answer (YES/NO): YES